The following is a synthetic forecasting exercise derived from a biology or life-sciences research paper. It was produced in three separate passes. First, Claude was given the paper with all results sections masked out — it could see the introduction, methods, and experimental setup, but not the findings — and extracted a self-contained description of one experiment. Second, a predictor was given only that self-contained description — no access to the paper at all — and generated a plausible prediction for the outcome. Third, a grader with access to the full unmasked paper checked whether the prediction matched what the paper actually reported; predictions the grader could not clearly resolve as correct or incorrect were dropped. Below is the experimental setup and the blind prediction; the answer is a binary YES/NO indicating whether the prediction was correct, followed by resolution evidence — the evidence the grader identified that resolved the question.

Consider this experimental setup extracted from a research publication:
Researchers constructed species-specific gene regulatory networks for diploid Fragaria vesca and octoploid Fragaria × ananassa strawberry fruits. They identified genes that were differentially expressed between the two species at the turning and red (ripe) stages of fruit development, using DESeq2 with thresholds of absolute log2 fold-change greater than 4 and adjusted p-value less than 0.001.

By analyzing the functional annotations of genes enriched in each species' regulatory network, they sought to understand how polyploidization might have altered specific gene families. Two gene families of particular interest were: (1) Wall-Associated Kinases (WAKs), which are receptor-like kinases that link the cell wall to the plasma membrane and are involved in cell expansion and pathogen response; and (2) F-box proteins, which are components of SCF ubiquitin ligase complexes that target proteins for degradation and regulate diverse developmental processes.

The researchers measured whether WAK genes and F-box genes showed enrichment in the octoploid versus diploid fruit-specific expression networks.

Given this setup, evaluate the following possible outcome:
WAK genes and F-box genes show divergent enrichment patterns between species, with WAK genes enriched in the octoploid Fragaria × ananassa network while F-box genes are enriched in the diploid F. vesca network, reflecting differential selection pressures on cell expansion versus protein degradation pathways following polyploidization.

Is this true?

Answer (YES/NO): YES